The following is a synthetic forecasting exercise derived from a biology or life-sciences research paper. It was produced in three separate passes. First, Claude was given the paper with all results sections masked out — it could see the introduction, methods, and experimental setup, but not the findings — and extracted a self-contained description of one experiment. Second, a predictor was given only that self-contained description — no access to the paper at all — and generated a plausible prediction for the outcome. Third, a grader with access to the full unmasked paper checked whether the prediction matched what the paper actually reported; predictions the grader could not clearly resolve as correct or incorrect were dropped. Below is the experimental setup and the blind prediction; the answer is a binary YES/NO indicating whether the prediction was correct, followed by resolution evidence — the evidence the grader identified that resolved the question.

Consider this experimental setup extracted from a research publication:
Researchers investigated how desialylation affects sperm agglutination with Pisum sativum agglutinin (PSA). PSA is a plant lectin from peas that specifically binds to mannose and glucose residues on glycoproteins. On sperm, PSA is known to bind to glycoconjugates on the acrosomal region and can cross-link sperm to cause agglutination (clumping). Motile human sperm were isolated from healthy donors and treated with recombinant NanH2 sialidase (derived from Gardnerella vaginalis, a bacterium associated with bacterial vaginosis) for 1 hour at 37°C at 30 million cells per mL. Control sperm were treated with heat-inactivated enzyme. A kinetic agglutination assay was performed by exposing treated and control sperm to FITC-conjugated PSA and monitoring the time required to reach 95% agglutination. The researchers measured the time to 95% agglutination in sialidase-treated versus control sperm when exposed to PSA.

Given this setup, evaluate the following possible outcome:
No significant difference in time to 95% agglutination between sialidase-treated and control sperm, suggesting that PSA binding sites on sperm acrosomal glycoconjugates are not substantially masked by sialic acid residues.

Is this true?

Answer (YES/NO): NO